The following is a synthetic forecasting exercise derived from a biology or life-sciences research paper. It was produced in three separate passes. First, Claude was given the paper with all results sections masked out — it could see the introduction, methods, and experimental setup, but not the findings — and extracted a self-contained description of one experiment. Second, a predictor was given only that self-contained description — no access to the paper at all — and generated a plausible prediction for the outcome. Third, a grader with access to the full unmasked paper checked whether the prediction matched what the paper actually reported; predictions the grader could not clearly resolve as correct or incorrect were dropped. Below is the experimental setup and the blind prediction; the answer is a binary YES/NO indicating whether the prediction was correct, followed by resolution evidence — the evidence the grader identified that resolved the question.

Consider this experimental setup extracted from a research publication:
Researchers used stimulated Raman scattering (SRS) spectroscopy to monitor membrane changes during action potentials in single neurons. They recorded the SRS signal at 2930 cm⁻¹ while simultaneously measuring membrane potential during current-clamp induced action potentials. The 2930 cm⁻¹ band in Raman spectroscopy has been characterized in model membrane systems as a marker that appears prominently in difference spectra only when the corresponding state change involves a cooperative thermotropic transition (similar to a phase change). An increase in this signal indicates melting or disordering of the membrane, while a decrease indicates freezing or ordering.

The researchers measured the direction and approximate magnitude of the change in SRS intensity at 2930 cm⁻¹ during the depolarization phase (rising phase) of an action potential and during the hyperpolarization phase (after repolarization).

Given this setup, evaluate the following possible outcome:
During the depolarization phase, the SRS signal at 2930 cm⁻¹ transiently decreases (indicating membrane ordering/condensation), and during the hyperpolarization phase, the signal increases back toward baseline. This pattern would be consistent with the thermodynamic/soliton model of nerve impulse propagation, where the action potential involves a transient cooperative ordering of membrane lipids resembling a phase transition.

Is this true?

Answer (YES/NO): YES